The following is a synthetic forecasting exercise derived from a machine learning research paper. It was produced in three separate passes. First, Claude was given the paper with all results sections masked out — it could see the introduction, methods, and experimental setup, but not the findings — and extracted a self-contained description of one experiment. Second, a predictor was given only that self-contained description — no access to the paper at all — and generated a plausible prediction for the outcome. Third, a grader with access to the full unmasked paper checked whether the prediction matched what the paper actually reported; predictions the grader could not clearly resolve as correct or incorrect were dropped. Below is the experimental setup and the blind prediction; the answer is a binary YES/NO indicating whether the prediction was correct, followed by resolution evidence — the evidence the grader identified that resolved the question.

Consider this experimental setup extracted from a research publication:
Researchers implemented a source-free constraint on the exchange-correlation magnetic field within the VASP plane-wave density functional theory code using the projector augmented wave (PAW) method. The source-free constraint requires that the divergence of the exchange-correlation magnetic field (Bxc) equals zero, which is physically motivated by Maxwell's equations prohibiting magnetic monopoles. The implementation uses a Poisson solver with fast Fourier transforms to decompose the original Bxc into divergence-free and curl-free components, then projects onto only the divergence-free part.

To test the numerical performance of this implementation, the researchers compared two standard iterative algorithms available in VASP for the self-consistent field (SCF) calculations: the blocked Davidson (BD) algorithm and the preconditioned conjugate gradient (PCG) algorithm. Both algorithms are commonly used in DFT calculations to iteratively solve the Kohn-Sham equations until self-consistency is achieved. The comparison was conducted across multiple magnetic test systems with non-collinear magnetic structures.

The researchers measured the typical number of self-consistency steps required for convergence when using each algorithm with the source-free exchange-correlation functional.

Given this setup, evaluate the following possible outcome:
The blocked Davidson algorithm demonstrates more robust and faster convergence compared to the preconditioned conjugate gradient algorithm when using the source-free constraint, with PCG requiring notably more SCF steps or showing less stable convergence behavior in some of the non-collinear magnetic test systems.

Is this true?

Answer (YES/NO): YES